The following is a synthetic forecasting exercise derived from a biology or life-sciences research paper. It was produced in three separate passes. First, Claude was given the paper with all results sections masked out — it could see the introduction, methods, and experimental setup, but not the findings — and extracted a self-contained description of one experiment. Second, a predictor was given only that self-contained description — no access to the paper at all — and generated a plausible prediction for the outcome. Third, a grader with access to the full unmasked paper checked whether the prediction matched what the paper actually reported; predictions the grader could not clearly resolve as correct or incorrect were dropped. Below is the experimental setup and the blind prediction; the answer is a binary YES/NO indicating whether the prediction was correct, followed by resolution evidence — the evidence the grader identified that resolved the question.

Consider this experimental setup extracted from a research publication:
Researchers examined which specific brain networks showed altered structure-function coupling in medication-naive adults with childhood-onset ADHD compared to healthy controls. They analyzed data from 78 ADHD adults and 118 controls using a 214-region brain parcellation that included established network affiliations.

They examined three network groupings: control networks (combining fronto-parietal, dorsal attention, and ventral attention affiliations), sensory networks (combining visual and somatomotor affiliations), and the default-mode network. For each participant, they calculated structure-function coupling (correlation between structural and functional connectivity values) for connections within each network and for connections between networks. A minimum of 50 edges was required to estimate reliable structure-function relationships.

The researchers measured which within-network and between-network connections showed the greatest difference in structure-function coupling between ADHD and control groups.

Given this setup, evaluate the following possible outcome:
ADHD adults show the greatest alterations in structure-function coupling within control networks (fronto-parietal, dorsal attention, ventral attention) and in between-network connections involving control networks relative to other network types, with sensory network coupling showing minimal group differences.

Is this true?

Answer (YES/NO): NO